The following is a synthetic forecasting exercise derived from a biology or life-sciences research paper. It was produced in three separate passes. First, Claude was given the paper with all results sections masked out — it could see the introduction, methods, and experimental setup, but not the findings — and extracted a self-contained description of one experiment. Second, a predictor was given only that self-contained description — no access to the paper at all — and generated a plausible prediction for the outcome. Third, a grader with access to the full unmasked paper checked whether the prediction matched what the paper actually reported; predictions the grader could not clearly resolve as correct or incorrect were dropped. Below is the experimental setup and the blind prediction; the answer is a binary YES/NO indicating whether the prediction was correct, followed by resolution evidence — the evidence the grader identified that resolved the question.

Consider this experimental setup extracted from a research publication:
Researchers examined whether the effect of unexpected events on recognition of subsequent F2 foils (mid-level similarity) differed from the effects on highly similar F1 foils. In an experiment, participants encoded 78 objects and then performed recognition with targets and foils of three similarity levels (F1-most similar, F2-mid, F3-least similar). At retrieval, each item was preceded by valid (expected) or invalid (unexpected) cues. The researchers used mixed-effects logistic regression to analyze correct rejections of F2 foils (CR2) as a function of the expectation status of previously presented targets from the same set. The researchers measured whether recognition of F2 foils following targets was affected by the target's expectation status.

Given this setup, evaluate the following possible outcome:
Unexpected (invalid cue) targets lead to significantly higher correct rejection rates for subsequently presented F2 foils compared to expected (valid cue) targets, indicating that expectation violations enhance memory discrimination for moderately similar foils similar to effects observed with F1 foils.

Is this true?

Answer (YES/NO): NO